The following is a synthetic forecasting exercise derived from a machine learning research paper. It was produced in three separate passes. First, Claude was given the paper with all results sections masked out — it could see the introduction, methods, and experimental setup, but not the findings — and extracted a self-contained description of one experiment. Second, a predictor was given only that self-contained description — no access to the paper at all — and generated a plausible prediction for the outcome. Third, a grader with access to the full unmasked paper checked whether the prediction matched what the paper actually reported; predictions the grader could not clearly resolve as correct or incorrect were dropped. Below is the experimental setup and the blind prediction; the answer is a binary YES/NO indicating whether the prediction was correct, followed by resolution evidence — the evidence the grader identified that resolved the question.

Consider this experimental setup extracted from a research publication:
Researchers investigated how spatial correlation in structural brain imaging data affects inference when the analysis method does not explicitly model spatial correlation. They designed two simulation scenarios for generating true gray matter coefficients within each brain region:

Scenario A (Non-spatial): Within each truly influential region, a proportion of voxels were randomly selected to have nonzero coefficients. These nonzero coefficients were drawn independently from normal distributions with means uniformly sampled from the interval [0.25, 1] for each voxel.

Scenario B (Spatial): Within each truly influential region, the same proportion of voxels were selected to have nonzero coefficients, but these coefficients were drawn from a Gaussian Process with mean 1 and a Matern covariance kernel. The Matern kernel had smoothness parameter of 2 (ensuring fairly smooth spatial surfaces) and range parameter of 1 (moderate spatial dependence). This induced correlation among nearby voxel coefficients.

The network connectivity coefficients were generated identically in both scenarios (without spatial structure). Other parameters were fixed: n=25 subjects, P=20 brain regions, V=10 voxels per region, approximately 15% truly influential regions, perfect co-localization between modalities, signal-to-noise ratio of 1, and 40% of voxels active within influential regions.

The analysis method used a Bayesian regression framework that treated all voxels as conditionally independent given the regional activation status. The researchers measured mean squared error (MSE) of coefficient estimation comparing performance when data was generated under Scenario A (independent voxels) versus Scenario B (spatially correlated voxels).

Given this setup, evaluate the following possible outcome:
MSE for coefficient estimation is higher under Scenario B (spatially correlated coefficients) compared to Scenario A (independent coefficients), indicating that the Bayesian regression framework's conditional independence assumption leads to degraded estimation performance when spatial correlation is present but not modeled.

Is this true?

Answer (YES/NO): NO